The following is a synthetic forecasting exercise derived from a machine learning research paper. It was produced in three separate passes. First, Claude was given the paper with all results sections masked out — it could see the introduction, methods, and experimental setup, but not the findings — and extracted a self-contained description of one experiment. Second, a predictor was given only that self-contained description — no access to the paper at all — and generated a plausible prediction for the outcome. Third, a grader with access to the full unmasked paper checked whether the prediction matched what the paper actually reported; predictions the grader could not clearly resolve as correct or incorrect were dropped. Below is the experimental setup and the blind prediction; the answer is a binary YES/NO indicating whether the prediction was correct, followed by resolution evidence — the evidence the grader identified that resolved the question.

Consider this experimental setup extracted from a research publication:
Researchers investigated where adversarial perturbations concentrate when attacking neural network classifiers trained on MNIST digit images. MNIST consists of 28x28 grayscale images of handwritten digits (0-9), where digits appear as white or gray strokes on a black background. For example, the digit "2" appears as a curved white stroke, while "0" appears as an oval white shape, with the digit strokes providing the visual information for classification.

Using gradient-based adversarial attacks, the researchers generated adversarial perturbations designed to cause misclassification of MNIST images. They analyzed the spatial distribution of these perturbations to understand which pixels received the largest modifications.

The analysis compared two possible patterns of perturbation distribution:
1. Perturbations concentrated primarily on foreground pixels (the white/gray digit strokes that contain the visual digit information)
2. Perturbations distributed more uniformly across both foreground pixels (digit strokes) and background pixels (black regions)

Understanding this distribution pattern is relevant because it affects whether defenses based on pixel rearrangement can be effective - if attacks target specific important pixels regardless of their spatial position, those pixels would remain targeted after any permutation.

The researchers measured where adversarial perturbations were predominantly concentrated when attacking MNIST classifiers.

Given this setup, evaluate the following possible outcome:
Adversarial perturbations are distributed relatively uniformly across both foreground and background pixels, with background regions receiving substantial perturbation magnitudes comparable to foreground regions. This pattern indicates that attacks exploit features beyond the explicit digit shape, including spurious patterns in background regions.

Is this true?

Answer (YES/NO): NO